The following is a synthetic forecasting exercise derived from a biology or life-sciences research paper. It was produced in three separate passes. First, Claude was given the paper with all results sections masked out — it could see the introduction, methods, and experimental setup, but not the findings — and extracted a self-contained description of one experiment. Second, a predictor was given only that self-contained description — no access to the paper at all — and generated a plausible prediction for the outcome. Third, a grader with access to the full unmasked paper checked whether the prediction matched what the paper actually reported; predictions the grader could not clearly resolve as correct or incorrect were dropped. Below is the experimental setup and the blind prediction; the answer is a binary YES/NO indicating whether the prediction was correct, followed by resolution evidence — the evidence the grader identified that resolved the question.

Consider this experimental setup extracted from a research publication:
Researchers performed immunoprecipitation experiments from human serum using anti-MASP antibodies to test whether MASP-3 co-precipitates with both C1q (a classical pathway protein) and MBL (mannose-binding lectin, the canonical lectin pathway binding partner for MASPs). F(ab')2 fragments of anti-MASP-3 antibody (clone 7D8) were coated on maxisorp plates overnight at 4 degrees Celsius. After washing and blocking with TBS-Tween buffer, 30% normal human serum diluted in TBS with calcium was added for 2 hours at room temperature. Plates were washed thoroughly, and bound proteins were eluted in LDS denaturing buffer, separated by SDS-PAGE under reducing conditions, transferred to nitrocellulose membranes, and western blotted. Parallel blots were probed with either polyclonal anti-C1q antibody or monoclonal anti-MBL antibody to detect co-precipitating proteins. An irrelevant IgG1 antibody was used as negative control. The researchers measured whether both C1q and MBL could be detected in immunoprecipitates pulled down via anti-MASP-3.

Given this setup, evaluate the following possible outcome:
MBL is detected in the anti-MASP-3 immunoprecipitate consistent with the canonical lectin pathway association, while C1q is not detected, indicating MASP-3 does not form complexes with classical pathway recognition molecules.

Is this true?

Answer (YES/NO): NO